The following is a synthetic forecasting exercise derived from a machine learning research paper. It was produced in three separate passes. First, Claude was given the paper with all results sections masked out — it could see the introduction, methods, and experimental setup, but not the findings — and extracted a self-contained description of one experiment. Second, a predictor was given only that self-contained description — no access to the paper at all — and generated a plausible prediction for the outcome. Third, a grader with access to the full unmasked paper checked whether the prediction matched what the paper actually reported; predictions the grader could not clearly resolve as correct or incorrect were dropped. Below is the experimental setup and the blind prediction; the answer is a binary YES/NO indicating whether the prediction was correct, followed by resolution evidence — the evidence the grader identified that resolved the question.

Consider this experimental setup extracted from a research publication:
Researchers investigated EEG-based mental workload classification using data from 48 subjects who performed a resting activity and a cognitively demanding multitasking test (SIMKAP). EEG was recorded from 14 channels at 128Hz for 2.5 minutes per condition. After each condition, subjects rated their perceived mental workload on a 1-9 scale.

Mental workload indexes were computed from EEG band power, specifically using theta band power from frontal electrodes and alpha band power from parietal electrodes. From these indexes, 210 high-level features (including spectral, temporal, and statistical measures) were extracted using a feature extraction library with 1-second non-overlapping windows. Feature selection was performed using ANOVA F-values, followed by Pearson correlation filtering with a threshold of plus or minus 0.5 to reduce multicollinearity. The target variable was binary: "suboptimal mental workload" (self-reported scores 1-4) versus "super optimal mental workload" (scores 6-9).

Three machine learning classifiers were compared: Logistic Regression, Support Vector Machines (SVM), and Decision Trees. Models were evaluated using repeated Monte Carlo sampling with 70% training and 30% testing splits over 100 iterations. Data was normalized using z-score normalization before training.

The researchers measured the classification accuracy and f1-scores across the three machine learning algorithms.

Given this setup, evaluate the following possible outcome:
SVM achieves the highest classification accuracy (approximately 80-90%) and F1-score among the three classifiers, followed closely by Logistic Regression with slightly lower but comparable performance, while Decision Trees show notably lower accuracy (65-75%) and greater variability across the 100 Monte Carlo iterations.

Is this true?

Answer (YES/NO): NO